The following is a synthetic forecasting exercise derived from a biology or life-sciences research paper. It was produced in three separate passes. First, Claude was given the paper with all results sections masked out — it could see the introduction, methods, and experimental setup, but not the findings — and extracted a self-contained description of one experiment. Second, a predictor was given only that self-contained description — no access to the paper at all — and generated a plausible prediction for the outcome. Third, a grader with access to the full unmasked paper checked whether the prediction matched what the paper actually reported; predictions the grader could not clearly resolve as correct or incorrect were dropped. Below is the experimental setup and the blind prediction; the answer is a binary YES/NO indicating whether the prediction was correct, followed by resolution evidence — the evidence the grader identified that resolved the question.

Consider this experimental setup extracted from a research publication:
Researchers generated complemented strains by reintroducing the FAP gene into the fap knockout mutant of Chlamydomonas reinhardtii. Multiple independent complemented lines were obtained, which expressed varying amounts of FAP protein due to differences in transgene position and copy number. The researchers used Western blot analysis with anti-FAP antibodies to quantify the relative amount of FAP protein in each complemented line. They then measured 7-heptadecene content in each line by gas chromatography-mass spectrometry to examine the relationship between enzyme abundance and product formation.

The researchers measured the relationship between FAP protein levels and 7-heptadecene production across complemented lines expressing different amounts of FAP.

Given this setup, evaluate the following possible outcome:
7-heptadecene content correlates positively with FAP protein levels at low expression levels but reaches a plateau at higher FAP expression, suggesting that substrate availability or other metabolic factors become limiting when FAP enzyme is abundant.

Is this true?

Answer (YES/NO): NO